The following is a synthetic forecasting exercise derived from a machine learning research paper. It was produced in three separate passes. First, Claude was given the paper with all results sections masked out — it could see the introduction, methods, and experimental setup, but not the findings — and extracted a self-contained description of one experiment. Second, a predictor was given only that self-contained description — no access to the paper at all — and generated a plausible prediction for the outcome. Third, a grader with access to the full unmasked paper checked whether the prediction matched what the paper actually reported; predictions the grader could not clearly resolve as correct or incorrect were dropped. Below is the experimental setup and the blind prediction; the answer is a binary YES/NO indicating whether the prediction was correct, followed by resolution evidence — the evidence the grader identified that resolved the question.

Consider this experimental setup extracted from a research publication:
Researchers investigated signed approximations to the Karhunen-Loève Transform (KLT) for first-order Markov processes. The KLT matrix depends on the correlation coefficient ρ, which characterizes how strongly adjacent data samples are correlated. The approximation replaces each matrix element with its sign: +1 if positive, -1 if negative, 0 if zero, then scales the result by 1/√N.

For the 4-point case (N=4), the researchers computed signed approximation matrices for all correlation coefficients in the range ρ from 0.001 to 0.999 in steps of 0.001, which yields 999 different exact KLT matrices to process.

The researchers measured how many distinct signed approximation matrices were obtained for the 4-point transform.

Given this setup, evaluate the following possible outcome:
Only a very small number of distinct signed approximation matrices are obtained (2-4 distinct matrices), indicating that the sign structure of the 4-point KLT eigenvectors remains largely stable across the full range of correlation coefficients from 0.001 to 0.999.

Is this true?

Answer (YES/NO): NO